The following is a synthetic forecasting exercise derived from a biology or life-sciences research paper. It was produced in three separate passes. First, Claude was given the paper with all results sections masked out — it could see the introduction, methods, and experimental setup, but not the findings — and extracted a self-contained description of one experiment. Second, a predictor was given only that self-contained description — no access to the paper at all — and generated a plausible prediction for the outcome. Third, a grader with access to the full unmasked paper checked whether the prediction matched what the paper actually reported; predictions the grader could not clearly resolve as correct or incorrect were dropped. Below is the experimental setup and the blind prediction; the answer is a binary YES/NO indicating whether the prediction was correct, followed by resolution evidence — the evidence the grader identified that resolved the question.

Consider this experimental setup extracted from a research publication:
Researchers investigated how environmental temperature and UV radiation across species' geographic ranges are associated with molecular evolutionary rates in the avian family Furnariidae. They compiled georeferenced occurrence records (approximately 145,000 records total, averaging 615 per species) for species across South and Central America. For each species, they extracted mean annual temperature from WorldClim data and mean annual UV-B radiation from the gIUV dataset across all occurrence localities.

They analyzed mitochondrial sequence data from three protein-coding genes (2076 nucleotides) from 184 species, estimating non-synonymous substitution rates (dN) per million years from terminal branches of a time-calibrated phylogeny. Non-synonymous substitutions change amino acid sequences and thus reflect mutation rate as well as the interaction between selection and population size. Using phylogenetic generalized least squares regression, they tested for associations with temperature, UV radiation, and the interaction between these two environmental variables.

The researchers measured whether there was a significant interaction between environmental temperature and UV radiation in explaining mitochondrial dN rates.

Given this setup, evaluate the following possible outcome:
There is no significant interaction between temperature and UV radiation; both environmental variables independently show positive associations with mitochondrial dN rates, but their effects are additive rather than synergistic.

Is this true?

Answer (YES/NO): NO